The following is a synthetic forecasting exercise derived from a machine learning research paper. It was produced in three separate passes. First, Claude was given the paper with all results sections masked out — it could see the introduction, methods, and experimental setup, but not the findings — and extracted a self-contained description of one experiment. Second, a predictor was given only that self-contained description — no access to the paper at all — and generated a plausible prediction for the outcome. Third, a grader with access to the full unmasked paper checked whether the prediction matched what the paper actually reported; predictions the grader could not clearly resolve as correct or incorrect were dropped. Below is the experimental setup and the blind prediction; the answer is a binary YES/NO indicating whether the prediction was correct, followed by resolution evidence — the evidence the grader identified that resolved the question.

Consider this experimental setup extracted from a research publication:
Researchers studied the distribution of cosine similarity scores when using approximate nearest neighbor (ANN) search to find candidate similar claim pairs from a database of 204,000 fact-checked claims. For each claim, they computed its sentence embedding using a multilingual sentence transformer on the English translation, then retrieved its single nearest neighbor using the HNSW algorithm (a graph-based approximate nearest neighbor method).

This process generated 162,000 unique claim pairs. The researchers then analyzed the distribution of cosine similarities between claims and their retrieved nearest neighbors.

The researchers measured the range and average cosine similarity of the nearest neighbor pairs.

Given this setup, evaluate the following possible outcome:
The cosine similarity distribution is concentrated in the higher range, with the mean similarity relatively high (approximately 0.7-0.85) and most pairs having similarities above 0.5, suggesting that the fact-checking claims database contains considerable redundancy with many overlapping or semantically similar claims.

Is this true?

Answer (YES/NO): YES